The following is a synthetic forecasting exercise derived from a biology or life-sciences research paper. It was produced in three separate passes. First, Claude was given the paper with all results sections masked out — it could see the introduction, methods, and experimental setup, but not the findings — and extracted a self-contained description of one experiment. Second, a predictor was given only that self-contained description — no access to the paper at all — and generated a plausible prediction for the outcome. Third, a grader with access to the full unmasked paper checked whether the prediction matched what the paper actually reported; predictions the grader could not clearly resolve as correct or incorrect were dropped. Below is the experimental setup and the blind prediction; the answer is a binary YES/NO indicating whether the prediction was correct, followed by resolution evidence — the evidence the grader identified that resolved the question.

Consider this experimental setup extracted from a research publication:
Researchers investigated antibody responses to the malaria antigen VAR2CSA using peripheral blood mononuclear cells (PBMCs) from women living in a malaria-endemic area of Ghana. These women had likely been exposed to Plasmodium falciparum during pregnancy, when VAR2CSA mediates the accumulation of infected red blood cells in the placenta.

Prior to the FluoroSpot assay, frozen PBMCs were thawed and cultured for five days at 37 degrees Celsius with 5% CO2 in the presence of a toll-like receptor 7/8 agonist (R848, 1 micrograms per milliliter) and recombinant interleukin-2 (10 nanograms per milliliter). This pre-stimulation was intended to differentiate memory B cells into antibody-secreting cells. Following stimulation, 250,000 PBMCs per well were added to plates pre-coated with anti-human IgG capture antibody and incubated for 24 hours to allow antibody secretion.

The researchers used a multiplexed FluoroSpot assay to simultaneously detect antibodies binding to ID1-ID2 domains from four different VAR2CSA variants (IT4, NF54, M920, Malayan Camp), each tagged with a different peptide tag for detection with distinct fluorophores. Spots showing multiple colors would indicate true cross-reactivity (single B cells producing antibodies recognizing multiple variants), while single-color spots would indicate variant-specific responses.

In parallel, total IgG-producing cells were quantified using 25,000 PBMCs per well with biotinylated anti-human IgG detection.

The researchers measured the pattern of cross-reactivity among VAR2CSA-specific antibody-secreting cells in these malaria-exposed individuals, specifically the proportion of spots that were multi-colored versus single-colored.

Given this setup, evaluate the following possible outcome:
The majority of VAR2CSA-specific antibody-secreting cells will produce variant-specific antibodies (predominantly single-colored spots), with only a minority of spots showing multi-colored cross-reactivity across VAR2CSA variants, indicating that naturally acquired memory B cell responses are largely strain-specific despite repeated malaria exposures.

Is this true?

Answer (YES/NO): YES